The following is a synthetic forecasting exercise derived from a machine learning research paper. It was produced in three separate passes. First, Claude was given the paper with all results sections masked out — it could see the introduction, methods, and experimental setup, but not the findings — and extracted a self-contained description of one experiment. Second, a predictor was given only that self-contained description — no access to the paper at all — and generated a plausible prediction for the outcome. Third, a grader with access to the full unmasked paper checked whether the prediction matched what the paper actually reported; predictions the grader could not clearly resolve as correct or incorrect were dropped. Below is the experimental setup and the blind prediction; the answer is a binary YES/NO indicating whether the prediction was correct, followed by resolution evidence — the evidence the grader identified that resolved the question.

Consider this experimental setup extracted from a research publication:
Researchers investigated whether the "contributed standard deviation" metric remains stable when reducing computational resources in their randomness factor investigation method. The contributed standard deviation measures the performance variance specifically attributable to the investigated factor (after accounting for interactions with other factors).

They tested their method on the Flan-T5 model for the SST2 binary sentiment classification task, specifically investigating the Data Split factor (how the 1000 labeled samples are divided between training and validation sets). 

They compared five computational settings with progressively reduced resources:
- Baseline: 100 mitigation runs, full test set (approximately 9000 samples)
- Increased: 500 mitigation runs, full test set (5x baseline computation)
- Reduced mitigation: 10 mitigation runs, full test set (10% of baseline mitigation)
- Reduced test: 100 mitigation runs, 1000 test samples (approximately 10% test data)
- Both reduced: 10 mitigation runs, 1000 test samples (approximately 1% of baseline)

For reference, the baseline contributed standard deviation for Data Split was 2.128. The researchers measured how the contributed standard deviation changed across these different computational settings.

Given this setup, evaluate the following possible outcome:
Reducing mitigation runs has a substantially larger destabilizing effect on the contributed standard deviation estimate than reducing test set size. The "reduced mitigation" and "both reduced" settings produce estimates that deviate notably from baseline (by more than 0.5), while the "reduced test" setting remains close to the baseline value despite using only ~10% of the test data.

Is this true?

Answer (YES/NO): NO